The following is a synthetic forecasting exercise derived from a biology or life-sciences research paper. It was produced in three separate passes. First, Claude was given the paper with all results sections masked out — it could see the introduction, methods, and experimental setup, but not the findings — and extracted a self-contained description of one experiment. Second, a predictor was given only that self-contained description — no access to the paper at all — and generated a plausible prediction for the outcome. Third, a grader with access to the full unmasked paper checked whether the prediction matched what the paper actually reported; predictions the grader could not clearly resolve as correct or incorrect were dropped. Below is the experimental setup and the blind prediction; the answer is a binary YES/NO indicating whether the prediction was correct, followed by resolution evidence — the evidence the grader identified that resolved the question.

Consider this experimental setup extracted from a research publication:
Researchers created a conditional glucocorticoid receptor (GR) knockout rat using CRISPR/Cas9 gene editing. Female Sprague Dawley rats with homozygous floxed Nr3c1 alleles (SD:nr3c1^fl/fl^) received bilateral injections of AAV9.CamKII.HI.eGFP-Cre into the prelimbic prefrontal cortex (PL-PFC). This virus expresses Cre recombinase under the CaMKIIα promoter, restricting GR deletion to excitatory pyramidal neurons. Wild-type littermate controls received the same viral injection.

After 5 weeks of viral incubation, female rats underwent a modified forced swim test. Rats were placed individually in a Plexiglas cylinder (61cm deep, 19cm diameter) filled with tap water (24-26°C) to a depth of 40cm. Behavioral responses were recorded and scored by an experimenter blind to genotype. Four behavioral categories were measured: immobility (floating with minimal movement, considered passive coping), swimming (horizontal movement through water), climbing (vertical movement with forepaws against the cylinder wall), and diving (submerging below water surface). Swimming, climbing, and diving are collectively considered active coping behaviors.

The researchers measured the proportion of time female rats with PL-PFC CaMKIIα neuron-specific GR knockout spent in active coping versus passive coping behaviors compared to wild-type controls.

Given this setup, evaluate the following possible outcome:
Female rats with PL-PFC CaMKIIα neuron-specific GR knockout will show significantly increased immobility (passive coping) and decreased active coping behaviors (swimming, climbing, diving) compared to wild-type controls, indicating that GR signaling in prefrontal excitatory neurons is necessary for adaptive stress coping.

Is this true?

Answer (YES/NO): NO